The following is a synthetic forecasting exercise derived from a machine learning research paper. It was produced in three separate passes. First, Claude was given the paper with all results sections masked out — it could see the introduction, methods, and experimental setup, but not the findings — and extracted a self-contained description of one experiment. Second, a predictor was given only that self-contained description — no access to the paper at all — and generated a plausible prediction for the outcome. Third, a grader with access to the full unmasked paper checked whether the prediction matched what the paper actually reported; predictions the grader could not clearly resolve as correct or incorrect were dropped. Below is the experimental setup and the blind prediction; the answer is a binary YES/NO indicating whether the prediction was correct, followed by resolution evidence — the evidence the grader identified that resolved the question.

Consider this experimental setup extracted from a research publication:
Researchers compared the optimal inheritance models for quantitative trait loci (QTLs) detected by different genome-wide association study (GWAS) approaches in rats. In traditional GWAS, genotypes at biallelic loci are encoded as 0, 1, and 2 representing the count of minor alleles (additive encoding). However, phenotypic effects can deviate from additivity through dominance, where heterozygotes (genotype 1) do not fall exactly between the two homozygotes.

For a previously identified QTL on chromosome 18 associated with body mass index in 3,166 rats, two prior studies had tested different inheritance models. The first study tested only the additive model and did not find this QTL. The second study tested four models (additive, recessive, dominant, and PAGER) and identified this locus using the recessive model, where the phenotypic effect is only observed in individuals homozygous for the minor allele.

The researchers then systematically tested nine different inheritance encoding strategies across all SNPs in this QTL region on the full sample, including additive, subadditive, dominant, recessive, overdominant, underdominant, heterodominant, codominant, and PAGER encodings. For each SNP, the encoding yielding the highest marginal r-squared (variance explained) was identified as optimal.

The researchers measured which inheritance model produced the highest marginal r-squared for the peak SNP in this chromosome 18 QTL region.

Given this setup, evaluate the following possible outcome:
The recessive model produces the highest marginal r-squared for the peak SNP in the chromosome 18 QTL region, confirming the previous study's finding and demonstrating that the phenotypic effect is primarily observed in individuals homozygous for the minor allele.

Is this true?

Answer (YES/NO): NO